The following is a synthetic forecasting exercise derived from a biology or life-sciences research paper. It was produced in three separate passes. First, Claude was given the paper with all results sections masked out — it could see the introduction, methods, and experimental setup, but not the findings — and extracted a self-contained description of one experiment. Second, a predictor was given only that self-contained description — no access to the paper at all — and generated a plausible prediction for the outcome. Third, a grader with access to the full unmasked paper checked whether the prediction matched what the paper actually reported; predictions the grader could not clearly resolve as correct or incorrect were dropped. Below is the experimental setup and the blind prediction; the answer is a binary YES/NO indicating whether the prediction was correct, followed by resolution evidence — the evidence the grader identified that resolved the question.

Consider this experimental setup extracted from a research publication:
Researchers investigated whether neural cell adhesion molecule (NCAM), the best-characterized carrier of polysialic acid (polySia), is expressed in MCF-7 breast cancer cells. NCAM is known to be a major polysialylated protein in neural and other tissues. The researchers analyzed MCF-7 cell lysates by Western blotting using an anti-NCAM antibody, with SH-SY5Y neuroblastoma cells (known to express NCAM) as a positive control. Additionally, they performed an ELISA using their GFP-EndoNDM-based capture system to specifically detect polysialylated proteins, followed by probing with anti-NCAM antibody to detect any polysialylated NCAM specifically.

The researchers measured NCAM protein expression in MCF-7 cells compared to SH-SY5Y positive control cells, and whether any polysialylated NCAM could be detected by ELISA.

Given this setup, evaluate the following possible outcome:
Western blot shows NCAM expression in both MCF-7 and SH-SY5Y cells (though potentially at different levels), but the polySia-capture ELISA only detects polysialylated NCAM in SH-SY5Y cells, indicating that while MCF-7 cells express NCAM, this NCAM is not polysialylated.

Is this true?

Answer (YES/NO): NO